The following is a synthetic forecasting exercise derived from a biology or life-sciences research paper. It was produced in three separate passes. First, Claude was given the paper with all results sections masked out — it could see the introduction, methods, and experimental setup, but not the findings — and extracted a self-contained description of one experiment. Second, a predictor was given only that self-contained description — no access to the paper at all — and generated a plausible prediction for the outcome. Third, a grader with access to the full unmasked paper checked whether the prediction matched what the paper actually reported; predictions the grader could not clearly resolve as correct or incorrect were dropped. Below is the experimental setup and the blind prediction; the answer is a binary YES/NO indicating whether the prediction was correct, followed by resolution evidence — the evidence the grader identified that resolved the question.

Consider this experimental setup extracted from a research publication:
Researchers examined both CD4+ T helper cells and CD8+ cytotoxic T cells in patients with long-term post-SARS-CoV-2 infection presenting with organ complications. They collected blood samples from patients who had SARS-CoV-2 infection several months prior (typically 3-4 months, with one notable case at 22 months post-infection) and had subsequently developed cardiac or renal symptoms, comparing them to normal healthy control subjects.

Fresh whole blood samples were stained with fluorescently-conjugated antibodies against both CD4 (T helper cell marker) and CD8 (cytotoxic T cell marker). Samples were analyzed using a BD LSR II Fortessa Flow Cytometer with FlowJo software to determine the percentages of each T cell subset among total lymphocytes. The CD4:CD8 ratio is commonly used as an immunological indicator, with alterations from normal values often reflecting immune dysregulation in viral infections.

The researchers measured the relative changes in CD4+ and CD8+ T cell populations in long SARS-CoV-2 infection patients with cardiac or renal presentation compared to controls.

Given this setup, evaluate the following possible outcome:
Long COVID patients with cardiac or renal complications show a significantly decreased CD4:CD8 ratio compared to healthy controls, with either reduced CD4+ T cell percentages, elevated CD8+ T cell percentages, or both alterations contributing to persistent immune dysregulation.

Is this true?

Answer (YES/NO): YES